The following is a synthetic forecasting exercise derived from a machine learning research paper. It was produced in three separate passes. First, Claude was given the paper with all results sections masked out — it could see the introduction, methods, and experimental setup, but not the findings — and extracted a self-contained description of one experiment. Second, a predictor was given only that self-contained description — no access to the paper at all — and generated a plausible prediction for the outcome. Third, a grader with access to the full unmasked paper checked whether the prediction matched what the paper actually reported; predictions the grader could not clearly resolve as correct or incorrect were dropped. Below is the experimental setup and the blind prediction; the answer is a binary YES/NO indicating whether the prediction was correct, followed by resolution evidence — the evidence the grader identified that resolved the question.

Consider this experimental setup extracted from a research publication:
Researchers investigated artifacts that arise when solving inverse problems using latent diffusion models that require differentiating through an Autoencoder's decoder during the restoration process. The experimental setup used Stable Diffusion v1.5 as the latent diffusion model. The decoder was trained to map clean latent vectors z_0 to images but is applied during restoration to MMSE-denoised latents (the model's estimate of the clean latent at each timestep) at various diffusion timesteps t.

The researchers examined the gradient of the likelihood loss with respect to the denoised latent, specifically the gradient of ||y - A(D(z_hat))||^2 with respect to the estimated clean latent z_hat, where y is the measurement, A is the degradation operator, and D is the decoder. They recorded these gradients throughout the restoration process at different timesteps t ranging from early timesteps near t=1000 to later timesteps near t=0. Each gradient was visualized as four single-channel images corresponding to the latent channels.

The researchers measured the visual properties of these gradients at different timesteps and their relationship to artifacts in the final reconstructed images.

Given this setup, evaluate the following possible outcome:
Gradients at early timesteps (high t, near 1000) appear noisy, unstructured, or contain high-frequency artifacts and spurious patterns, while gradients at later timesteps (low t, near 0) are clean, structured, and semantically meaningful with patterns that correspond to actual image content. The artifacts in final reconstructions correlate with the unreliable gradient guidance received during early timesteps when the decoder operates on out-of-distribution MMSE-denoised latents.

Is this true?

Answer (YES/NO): NO